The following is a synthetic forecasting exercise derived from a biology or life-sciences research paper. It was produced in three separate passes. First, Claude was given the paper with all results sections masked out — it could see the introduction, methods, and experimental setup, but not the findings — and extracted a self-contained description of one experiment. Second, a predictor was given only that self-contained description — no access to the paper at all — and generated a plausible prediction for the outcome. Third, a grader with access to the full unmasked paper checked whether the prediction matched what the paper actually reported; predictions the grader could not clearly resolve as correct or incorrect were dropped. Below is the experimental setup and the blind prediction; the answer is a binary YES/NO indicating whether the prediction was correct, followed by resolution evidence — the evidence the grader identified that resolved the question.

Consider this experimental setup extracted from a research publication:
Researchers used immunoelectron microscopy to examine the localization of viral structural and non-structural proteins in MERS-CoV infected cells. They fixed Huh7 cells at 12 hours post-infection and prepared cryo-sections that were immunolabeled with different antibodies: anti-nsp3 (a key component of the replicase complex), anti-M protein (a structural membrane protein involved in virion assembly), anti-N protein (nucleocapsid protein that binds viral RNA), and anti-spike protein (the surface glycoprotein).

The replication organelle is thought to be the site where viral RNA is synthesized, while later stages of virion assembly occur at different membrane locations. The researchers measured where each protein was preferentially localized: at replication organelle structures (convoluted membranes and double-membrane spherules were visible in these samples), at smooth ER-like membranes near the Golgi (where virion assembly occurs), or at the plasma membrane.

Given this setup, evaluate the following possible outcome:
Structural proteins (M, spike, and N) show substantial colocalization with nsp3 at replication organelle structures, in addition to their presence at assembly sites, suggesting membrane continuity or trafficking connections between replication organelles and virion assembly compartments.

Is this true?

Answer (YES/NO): NO